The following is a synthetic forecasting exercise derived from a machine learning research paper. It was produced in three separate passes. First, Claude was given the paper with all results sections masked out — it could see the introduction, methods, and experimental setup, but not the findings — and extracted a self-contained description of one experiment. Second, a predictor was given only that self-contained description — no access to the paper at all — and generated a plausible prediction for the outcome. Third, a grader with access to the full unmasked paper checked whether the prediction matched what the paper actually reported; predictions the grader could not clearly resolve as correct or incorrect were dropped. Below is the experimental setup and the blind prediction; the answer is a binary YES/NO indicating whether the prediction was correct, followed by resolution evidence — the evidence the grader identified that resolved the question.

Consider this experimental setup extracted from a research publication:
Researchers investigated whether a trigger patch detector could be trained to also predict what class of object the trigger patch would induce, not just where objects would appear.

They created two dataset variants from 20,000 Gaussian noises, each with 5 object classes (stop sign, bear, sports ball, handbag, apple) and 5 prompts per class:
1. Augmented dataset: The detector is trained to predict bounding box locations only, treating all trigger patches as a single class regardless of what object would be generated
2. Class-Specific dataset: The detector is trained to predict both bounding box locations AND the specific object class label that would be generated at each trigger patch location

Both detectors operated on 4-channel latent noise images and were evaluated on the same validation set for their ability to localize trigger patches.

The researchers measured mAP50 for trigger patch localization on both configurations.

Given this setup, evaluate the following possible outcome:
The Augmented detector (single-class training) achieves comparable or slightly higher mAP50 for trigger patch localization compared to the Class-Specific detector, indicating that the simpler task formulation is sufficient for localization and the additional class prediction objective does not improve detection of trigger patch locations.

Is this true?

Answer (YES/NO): NO